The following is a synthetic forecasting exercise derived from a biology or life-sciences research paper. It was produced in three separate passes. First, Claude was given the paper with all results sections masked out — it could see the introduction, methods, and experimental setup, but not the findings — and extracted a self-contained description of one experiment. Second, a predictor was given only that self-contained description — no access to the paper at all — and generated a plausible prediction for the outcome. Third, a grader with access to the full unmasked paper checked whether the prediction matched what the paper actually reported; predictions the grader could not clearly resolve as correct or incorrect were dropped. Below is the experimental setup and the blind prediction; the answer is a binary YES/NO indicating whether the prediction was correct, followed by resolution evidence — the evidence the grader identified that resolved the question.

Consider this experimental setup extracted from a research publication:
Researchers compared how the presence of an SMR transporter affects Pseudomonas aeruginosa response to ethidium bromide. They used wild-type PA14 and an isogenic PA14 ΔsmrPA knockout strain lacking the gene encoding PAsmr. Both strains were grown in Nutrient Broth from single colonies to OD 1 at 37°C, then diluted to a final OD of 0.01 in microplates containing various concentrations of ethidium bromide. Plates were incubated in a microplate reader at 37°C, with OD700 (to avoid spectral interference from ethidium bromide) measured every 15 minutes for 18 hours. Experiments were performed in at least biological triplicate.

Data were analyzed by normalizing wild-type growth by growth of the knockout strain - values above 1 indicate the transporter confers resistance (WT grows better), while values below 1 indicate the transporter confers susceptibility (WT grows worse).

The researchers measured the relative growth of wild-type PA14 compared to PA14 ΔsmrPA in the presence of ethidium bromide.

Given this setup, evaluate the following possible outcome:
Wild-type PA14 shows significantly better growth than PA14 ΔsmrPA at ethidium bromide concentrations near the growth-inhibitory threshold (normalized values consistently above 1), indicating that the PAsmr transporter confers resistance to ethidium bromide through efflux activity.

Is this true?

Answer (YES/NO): YES